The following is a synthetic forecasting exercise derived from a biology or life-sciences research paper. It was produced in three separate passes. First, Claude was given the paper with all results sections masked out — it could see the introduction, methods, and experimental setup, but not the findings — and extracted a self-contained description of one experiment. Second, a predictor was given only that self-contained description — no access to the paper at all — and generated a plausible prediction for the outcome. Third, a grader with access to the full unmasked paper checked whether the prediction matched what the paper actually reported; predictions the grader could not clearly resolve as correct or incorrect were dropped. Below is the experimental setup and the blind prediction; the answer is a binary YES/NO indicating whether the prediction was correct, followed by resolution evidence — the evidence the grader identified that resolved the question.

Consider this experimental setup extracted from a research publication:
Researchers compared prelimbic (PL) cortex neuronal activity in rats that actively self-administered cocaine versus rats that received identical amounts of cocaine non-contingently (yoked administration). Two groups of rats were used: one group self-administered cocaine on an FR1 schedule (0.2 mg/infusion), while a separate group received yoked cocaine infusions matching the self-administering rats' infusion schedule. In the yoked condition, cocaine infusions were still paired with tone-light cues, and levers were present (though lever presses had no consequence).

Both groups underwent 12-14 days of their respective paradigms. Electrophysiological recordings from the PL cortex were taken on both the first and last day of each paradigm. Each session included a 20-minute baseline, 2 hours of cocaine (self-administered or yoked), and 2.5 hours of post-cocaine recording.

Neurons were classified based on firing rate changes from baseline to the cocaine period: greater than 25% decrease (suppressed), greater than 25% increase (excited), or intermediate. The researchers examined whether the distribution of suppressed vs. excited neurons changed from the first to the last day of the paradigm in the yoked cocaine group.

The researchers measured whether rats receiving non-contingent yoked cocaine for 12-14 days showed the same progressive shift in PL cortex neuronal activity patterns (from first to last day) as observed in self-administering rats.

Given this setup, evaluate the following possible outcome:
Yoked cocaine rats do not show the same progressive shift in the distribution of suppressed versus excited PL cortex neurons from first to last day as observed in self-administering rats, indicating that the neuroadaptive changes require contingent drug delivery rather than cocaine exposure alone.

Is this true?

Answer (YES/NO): YES